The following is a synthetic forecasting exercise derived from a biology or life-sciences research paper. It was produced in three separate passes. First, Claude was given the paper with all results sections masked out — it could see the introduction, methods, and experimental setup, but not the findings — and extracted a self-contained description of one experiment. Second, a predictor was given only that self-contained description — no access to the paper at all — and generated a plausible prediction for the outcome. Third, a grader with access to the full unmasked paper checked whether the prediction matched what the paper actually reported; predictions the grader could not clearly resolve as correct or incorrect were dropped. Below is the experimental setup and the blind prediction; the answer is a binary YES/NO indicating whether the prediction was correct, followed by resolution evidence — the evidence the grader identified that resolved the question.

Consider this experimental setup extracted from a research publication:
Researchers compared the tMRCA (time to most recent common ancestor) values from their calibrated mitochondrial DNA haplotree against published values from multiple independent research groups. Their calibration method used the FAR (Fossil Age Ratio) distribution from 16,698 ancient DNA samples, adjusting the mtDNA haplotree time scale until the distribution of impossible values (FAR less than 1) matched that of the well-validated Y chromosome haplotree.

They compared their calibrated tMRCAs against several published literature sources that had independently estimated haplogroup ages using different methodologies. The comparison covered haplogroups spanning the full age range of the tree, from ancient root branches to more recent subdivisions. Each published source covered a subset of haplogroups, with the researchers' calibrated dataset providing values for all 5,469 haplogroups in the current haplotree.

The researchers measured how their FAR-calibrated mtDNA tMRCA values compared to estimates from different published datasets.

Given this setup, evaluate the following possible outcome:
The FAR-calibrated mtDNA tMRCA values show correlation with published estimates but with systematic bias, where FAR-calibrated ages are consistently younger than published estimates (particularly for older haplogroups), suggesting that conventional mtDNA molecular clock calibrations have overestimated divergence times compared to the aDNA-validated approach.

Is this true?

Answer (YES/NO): NO